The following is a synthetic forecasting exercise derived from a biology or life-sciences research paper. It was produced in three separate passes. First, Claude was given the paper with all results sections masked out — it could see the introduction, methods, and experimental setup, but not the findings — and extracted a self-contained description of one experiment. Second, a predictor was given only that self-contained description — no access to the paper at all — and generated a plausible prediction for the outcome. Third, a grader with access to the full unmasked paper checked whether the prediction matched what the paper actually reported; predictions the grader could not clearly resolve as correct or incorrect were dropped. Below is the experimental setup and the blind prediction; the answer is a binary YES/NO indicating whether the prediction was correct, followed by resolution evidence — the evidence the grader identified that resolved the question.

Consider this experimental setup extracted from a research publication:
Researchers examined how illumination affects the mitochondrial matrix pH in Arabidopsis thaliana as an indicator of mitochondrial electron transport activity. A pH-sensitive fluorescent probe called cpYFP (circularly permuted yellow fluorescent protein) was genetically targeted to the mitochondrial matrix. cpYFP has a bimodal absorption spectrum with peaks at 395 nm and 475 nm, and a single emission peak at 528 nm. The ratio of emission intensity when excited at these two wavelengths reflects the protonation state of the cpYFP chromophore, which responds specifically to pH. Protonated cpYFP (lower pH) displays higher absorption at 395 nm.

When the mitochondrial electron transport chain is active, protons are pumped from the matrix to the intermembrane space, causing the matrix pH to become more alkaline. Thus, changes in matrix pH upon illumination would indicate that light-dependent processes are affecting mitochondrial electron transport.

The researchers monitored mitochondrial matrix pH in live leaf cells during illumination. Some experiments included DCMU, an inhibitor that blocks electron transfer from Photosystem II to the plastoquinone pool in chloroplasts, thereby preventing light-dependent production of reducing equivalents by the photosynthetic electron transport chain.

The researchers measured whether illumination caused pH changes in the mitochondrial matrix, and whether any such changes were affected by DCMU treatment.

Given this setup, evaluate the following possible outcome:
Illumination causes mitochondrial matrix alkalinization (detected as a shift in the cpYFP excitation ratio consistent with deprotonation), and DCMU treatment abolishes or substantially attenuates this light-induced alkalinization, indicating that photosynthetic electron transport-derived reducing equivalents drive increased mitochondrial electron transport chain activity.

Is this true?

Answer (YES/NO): YES